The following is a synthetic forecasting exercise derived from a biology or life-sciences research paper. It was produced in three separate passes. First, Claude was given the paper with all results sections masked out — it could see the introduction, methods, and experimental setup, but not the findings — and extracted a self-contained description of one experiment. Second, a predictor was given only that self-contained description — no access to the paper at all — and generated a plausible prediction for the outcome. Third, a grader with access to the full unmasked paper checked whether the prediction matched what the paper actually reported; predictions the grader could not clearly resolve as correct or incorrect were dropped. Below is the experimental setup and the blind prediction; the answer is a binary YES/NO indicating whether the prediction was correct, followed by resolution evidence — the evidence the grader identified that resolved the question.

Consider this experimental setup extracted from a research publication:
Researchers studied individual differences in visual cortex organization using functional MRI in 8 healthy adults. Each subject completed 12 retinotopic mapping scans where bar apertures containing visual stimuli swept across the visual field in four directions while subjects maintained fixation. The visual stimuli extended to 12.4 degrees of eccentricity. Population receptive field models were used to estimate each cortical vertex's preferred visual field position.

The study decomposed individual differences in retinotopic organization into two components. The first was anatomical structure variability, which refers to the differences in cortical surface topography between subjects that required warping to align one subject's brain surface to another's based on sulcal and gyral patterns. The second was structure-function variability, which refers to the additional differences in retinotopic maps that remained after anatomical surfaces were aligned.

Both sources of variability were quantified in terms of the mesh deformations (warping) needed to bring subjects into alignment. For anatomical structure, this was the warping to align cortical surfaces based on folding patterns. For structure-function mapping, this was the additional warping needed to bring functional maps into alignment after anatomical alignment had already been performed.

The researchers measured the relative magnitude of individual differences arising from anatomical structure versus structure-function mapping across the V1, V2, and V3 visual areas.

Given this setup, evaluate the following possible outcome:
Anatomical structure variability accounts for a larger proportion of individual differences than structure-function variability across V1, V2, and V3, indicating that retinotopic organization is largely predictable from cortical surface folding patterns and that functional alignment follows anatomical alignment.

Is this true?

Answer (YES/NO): NO